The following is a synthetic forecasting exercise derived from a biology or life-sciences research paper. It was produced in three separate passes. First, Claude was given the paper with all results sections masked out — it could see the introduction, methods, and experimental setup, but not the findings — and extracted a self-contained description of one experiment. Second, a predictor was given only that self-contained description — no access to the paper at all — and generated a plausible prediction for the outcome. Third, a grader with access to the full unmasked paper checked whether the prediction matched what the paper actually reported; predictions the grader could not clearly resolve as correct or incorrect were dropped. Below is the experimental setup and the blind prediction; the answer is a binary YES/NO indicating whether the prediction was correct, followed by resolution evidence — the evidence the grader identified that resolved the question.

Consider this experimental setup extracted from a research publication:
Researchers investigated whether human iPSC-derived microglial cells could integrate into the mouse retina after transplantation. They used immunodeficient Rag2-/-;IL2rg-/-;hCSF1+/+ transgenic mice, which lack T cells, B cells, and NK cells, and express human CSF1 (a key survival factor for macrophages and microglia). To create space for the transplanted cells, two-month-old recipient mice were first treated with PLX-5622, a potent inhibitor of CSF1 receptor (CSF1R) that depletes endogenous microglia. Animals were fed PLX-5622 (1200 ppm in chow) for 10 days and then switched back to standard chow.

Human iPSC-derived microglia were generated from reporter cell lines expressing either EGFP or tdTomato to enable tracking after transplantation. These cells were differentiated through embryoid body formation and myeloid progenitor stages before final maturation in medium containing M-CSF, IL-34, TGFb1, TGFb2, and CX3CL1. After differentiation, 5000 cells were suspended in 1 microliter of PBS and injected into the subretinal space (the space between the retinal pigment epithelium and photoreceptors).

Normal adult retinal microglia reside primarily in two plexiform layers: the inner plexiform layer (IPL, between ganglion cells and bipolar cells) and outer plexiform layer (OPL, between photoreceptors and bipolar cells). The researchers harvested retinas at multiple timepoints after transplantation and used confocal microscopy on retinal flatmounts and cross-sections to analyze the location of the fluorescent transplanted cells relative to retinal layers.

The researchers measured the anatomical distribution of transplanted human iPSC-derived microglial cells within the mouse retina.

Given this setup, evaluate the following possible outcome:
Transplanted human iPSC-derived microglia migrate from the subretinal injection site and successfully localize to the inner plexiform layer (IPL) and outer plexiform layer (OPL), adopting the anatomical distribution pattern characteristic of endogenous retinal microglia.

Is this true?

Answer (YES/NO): YES